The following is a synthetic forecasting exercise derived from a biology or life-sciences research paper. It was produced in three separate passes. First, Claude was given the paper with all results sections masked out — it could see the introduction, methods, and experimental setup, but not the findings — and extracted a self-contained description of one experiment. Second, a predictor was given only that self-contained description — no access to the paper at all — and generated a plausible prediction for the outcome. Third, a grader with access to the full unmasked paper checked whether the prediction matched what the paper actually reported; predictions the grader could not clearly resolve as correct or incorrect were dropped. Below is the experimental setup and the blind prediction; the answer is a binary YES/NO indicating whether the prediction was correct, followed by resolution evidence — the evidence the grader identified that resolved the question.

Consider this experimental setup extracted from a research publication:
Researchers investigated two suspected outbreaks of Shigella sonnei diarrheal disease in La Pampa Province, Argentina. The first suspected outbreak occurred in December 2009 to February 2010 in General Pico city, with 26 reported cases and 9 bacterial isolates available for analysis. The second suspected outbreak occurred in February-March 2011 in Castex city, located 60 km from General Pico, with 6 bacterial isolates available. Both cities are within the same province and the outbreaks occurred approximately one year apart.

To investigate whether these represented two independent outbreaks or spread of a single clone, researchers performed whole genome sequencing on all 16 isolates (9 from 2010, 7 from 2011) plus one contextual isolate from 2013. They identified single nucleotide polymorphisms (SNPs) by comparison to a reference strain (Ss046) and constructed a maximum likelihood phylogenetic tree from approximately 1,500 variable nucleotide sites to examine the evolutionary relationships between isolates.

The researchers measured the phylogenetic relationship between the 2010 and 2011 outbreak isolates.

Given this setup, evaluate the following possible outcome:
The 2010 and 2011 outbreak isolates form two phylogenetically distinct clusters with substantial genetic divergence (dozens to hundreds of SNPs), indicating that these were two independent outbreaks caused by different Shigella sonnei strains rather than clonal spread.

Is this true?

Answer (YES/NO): YES